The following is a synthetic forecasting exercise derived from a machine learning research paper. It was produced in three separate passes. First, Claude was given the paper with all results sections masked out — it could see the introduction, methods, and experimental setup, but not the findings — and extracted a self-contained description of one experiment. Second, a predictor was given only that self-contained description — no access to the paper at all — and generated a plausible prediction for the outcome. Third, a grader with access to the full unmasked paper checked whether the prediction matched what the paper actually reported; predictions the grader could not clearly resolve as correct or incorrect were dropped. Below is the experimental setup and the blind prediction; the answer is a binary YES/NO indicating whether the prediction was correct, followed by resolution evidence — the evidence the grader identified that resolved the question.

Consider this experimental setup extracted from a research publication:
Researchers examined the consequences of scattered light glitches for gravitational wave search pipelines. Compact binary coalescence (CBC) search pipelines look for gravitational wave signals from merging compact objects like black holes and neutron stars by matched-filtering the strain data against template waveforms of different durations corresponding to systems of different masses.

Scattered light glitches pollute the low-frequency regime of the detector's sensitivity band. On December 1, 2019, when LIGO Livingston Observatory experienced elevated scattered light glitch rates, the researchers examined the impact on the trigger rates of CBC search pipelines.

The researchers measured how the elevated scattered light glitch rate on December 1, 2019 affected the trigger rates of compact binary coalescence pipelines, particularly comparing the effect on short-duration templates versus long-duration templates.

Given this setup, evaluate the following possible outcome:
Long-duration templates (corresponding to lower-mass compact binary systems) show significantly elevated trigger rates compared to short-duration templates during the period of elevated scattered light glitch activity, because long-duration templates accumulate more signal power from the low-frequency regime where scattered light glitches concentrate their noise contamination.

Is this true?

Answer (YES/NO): NO